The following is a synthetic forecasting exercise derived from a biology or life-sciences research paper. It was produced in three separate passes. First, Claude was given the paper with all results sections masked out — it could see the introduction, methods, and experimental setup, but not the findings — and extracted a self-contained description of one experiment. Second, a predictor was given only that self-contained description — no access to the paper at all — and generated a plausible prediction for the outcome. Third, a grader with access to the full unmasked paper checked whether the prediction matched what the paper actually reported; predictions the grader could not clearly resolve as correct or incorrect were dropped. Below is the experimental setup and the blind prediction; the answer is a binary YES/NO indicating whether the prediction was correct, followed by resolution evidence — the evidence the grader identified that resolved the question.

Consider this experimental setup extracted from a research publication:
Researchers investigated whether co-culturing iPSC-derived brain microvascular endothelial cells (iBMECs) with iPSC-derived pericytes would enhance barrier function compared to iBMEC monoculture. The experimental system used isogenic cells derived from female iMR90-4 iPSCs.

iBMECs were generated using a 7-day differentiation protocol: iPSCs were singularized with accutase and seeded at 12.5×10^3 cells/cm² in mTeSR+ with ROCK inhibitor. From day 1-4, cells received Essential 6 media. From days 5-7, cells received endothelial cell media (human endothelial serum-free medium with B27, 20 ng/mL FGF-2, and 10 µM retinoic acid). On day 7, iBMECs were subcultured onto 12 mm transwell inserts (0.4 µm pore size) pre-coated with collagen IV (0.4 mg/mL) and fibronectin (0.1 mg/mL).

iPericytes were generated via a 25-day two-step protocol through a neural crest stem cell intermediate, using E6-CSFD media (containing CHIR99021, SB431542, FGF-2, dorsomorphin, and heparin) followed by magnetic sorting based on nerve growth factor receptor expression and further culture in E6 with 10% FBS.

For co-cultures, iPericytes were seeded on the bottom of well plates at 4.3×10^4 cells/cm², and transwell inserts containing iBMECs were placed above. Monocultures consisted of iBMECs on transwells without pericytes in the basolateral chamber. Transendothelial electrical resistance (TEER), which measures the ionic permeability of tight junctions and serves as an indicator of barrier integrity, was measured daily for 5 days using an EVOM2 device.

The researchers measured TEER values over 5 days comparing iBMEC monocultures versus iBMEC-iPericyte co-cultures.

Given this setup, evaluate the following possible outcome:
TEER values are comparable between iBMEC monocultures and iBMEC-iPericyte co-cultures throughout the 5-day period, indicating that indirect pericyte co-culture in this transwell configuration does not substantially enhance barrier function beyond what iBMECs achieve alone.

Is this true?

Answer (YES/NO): YES